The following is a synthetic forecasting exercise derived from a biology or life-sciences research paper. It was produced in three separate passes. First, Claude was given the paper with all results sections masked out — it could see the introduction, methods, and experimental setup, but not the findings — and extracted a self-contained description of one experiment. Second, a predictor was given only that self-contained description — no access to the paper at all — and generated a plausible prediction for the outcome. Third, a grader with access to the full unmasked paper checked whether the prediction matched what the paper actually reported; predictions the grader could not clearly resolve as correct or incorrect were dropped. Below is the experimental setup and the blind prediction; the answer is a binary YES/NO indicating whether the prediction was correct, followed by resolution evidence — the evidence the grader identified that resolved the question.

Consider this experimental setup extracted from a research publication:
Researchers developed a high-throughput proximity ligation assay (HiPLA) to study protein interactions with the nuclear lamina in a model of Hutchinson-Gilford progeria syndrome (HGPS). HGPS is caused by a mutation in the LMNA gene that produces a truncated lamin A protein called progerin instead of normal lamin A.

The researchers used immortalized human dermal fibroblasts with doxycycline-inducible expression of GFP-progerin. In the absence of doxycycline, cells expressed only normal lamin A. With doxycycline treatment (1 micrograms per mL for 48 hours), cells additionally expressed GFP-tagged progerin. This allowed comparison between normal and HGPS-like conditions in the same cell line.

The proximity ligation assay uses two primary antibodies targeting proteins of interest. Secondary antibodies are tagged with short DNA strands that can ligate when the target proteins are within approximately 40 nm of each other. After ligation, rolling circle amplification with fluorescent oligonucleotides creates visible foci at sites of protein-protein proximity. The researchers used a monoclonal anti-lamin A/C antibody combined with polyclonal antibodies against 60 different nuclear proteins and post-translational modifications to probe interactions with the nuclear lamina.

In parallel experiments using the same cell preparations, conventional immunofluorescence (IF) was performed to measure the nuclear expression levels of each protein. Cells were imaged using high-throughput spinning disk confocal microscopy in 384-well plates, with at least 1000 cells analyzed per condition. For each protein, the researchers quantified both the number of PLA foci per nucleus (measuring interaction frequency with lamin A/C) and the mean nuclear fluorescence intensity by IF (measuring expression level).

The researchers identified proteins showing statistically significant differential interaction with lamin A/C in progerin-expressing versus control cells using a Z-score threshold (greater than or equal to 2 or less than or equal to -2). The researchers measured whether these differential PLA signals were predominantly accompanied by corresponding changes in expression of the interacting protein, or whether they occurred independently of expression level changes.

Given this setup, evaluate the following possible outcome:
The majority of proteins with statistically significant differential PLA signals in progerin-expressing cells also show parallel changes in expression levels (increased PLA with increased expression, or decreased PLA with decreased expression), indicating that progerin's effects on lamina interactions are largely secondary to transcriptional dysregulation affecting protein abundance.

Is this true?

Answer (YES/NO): YES